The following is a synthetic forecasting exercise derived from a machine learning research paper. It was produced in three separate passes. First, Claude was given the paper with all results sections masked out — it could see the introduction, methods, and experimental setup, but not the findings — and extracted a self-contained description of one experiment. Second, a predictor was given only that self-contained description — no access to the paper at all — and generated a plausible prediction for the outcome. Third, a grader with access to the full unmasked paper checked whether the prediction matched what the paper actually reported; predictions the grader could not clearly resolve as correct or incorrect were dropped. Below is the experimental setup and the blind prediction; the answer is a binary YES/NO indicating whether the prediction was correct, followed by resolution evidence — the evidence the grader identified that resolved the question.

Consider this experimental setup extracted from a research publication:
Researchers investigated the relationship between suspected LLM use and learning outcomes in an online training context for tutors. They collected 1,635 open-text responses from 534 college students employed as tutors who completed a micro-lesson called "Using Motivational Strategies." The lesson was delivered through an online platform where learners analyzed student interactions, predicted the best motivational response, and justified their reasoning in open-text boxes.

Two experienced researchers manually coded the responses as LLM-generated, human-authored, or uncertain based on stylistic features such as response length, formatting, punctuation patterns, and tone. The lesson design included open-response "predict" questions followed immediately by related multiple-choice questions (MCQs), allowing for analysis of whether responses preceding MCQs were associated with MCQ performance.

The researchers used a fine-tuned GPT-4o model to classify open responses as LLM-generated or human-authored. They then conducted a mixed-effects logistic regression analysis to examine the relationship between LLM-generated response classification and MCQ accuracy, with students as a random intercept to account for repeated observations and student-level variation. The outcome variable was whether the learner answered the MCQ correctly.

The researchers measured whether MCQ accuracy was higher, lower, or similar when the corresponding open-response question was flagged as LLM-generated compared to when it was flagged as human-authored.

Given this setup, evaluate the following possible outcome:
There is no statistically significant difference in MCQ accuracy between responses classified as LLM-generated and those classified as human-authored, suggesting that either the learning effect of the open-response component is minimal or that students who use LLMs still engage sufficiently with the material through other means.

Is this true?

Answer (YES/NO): NO